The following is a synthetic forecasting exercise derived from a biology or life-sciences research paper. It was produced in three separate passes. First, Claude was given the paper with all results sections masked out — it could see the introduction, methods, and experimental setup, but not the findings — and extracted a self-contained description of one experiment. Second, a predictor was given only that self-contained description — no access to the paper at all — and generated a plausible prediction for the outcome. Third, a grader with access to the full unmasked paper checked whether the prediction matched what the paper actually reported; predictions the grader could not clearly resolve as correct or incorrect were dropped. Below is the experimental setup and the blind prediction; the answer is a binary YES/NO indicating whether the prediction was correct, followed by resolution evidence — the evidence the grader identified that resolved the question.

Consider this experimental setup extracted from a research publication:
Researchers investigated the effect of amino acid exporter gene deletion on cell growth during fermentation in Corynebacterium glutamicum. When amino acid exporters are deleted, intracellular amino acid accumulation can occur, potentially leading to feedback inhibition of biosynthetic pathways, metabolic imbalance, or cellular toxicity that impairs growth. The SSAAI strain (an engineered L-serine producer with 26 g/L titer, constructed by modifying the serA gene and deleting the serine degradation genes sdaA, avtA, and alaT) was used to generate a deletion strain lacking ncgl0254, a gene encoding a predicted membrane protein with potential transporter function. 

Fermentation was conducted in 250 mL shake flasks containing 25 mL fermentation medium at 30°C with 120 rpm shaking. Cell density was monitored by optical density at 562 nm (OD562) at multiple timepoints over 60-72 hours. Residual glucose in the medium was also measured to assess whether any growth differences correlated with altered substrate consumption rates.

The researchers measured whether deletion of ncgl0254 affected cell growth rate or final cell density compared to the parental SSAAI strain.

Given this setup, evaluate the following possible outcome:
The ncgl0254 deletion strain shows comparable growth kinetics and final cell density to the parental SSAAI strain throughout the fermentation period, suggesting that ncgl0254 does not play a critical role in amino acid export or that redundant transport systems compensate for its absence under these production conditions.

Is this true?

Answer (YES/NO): YES